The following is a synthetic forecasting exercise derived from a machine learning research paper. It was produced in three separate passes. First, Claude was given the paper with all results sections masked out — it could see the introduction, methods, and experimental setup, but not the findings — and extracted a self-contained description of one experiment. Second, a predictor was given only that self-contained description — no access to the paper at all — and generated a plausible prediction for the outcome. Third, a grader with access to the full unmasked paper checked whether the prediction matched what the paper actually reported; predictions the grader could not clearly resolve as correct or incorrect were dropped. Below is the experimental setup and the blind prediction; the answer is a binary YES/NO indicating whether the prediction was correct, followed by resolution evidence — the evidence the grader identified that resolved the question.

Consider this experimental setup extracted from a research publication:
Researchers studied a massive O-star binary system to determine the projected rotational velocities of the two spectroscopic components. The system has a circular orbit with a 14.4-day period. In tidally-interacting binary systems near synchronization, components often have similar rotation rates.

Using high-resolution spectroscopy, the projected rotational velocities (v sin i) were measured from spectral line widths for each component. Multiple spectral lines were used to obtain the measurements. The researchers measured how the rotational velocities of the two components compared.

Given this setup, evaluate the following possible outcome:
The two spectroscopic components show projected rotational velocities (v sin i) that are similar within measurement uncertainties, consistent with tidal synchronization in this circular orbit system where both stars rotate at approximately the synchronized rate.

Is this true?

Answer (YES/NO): NO